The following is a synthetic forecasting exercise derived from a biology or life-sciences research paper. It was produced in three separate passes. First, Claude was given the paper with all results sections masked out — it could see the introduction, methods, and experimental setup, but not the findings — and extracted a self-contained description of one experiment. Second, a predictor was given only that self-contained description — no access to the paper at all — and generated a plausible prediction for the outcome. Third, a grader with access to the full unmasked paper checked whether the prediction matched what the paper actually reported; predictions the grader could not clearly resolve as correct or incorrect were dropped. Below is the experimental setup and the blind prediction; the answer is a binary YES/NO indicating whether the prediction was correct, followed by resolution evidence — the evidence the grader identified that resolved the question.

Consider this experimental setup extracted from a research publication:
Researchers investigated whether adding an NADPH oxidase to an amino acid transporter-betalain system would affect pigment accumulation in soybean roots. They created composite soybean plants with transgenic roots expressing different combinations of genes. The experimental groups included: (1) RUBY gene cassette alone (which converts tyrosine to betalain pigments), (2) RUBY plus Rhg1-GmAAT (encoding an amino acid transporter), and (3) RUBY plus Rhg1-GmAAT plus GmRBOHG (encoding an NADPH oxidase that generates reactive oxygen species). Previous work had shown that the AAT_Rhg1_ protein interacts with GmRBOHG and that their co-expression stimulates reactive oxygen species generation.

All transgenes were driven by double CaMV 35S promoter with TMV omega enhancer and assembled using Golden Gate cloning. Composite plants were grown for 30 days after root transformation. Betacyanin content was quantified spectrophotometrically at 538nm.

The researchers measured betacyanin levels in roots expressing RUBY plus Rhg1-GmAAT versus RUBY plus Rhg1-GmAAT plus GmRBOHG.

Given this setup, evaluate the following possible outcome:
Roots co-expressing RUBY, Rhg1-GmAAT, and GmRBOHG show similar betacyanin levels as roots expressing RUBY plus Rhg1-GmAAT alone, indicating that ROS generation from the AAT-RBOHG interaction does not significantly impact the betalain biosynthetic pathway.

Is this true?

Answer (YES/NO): NO